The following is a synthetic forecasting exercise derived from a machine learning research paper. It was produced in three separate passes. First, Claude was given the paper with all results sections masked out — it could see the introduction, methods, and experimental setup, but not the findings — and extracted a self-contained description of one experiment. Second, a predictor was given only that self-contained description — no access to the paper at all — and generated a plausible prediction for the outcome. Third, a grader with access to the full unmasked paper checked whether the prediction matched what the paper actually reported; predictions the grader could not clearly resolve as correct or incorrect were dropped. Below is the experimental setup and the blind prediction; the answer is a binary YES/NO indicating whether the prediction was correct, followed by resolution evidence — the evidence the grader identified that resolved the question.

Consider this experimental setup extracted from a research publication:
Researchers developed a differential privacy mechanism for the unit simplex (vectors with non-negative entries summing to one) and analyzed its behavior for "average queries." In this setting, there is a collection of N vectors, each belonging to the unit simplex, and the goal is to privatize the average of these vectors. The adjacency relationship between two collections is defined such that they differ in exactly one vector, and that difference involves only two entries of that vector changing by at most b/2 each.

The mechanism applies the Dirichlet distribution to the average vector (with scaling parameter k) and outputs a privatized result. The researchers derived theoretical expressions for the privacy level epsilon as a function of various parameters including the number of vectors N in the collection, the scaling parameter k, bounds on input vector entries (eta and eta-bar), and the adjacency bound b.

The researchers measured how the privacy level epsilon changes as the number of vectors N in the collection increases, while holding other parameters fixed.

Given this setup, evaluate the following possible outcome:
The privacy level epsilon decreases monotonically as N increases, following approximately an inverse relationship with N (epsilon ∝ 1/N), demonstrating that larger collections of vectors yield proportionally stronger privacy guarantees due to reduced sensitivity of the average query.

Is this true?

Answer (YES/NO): YES